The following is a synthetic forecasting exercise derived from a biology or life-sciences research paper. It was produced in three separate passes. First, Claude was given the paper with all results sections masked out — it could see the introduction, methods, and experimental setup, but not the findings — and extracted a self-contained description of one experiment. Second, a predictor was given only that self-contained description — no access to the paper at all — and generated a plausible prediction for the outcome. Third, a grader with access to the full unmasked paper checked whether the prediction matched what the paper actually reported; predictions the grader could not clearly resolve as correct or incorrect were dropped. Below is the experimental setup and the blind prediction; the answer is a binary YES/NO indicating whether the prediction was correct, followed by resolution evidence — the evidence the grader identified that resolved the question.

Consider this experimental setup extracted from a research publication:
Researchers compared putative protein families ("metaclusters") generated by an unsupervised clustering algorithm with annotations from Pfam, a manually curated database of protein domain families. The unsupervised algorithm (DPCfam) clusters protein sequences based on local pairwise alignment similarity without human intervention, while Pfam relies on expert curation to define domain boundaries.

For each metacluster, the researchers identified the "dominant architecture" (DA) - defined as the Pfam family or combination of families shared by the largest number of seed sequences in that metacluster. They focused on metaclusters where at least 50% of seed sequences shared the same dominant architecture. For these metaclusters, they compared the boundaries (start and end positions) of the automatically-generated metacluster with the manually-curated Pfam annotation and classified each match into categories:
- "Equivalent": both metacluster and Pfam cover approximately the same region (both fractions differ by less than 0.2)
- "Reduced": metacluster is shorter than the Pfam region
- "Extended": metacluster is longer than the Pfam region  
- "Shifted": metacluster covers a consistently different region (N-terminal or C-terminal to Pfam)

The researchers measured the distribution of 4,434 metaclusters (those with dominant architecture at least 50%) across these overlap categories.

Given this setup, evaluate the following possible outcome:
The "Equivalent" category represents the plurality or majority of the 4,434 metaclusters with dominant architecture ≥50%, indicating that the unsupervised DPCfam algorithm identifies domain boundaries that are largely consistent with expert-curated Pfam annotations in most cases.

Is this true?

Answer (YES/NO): YES